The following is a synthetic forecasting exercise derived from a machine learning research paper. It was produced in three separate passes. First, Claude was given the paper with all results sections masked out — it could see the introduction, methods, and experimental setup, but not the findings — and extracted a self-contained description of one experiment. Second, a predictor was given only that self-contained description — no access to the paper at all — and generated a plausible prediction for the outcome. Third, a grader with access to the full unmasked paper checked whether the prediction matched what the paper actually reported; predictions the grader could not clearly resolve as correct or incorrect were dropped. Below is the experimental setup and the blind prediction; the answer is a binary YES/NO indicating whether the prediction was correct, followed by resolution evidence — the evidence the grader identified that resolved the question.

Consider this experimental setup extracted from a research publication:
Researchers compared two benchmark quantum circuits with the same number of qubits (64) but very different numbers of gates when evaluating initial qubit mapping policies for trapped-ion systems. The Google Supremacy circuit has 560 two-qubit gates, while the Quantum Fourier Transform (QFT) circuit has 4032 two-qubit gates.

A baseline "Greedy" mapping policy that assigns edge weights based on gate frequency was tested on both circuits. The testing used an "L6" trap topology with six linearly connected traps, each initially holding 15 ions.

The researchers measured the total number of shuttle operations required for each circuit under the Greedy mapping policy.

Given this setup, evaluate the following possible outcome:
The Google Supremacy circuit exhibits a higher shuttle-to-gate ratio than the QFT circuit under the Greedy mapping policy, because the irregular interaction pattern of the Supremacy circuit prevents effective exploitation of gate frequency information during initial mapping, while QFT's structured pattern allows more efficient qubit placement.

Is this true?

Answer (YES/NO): YES